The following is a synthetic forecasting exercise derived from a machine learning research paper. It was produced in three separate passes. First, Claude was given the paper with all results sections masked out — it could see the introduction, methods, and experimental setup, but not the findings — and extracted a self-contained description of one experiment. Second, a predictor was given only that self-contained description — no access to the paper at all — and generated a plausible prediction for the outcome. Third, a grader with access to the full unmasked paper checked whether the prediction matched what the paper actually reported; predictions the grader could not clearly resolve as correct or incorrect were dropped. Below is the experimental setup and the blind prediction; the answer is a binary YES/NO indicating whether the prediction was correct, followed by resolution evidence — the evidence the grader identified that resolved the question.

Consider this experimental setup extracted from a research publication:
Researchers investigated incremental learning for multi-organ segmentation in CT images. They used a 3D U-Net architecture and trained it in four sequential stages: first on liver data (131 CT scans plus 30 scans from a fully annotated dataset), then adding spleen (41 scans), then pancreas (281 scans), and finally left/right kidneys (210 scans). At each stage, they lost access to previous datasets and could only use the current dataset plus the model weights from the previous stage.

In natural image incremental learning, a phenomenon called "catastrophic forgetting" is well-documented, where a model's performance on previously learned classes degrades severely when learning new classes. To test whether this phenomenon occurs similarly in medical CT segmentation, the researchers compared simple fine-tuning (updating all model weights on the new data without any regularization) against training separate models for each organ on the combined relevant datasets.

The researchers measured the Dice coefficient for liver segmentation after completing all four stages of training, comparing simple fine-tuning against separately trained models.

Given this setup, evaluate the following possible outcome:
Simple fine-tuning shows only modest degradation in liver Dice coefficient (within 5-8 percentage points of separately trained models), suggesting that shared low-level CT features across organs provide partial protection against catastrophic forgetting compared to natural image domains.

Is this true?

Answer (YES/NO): NO